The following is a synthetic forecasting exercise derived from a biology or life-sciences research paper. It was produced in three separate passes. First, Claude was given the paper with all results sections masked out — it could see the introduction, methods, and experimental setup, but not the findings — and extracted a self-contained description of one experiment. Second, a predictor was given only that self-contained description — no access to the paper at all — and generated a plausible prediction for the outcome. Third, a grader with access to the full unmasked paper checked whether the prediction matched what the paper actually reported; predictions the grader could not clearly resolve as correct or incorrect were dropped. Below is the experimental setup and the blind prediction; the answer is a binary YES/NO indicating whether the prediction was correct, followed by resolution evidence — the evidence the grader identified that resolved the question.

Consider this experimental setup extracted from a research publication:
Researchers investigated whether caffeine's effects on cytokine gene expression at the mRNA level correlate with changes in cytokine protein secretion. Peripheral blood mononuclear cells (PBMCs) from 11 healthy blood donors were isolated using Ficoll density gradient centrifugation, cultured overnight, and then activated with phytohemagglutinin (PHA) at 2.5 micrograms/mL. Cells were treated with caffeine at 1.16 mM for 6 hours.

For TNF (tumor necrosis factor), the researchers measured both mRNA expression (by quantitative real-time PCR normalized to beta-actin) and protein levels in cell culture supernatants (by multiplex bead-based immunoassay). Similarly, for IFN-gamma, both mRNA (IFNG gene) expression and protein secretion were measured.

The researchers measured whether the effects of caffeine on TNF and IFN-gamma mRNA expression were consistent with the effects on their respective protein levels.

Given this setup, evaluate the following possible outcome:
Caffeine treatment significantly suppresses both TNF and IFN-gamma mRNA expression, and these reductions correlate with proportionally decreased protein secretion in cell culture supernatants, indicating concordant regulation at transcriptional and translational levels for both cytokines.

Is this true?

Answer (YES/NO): YES